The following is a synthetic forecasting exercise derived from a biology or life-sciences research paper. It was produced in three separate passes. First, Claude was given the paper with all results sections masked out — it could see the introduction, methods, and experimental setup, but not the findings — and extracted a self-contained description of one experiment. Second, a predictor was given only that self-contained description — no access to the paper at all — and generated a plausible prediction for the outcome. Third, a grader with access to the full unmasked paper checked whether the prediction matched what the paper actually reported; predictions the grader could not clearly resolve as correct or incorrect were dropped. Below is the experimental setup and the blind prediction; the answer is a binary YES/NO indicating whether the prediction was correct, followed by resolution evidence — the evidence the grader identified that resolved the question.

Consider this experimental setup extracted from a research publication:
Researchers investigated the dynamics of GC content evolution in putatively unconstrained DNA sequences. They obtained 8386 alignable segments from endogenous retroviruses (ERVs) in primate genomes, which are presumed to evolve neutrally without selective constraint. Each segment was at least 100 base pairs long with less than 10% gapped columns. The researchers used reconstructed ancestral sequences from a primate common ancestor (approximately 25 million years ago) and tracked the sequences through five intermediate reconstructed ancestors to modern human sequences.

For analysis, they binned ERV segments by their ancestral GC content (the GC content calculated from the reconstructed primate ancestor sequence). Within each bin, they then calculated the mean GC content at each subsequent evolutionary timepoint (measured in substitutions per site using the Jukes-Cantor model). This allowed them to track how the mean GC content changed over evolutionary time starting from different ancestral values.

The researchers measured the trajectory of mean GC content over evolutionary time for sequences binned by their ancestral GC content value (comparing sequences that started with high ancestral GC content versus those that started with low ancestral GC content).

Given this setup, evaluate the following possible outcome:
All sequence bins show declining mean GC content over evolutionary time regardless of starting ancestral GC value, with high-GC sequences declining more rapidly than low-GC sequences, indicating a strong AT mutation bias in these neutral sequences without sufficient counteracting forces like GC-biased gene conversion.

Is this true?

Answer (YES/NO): NO